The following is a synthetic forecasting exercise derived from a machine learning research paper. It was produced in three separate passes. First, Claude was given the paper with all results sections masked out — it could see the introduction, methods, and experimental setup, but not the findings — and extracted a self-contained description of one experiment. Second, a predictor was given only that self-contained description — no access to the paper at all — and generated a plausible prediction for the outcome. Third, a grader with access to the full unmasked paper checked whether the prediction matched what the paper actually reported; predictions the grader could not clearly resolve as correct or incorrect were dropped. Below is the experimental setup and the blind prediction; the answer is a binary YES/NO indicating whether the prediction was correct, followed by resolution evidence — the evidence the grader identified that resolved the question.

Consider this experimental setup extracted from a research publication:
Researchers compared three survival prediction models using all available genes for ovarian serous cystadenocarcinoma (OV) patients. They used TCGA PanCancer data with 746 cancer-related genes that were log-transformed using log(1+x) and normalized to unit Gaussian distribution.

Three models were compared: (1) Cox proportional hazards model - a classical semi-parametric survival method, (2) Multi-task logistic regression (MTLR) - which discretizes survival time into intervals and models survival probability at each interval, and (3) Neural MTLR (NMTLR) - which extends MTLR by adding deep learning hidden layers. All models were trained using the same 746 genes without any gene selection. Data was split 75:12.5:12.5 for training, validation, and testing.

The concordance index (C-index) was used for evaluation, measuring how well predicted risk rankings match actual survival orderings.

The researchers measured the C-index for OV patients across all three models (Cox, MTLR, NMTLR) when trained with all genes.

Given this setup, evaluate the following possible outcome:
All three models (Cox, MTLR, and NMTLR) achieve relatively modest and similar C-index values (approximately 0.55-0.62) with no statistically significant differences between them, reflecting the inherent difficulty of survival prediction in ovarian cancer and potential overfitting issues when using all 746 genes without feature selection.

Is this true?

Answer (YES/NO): NO